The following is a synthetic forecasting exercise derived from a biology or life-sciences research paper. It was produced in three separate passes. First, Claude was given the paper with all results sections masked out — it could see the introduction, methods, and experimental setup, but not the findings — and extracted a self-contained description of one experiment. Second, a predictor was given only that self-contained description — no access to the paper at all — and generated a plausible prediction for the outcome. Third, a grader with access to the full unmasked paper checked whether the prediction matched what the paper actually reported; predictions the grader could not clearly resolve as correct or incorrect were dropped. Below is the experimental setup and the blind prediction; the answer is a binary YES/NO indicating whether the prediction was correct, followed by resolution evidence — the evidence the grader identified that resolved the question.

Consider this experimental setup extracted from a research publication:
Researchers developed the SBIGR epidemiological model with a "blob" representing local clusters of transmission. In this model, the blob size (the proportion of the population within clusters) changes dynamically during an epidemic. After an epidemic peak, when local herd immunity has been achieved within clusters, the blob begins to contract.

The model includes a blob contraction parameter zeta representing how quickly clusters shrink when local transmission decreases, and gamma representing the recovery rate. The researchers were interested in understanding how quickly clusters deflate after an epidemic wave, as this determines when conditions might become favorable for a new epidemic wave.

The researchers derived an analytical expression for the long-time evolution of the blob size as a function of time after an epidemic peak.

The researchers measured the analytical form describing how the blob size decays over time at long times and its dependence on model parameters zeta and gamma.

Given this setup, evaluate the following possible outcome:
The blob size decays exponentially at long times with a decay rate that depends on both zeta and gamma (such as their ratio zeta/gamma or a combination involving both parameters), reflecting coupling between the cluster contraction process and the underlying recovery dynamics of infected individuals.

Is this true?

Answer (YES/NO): YES